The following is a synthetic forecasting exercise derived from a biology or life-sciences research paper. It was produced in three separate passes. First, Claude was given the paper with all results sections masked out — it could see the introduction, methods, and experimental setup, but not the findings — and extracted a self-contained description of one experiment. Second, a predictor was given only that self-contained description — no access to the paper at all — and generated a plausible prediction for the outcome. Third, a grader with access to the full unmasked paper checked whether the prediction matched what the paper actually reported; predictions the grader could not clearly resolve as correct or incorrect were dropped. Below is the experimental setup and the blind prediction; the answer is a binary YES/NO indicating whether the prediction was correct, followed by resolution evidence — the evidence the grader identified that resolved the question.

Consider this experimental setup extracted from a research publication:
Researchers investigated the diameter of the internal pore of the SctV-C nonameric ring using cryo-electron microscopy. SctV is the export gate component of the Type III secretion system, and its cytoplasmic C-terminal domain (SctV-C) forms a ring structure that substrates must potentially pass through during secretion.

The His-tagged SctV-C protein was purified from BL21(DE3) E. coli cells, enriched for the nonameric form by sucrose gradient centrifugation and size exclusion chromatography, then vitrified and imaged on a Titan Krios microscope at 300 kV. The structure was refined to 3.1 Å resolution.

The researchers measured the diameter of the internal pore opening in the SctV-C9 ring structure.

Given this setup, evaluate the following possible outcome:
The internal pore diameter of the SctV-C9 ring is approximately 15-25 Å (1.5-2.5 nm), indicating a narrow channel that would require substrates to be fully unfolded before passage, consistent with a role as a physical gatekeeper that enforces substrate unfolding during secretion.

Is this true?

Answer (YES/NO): NO